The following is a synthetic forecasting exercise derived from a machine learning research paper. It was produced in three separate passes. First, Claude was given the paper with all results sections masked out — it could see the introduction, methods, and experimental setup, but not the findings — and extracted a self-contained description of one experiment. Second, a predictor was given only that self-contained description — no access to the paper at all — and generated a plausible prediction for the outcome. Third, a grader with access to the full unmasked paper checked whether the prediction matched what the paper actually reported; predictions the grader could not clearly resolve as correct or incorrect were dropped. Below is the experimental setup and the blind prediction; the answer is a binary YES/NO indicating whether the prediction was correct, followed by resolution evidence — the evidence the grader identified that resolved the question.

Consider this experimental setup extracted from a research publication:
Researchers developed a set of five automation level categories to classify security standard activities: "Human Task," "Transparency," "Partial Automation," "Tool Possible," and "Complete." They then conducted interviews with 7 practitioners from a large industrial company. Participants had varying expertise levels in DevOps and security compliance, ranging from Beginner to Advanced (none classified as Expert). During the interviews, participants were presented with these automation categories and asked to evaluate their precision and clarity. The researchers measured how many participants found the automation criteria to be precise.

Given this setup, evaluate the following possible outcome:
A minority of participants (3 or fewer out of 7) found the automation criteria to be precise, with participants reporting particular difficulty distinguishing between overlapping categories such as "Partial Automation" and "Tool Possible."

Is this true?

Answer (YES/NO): NO